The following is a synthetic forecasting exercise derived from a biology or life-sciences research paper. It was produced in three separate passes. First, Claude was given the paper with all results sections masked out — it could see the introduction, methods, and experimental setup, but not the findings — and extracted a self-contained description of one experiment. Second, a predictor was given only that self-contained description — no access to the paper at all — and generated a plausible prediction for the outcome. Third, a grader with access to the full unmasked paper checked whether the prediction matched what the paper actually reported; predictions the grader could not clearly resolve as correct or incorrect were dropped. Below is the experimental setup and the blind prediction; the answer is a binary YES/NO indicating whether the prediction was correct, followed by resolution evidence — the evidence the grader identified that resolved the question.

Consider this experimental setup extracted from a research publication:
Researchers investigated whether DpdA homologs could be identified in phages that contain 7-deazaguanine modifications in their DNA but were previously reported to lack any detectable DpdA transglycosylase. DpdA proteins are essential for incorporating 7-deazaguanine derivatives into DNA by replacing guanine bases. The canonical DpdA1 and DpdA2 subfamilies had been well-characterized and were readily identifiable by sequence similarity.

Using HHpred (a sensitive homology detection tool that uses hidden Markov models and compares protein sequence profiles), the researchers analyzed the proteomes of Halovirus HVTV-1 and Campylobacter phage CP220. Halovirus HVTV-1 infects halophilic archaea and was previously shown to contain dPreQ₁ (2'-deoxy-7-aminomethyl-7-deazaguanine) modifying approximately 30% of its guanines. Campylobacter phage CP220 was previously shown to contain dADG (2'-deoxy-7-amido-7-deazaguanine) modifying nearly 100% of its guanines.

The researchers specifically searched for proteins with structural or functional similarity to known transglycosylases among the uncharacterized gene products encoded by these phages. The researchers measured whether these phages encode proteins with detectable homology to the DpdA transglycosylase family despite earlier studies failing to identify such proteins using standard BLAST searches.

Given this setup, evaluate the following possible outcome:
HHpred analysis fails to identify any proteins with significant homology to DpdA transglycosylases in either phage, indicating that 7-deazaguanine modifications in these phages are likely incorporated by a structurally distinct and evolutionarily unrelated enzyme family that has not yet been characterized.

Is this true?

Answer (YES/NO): NO